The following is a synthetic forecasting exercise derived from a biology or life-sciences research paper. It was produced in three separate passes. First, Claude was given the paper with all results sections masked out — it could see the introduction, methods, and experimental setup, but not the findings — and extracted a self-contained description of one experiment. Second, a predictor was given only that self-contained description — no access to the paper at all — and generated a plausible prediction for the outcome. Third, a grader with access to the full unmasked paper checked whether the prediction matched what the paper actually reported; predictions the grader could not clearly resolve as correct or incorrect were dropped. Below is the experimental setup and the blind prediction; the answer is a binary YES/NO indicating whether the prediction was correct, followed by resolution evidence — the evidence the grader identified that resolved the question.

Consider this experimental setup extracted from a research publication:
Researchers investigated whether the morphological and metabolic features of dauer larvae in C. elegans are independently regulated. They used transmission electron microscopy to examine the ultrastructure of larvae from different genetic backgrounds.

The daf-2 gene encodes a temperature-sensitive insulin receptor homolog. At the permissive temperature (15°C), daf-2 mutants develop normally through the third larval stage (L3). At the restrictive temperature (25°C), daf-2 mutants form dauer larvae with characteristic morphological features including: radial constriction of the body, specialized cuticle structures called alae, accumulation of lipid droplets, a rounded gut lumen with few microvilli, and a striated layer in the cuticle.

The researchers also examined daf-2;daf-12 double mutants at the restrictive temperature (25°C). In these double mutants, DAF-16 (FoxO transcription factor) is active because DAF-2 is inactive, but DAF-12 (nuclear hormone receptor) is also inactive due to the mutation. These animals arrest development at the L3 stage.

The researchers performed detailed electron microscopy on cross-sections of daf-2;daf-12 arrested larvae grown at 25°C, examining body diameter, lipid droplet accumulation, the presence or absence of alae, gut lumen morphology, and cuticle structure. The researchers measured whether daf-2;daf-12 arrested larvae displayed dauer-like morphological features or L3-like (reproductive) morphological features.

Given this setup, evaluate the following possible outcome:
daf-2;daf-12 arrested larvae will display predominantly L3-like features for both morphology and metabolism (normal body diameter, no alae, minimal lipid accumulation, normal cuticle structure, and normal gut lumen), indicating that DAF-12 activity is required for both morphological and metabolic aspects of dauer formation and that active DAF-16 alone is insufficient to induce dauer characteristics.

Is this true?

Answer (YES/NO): NO